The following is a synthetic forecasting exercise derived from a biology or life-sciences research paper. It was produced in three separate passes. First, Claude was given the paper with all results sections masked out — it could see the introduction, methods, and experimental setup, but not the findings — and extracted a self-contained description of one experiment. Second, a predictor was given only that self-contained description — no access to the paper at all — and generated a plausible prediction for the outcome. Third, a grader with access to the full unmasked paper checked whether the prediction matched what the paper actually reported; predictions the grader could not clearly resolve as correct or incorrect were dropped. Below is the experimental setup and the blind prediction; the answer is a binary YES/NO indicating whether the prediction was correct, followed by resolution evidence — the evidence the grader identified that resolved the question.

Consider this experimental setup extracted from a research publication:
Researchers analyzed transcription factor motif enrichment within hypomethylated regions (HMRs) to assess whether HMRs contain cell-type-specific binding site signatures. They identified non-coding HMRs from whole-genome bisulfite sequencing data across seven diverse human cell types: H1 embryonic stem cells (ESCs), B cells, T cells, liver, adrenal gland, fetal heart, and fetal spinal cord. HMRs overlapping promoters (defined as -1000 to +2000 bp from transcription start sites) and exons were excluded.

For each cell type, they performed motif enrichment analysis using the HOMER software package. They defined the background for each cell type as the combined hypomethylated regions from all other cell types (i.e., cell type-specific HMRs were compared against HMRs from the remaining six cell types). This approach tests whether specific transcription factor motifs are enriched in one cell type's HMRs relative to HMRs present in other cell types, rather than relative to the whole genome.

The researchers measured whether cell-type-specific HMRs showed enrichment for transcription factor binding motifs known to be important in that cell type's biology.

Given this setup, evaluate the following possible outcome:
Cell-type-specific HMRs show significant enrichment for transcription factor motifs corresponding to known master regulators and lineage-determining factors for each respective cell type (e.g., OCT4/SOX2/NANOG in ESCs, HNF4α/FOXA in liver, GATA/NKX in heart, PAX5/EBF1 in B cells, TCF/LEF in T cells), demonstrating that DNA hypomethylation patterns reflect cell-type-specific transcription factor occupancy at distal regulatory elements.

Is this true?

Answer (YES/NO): YES